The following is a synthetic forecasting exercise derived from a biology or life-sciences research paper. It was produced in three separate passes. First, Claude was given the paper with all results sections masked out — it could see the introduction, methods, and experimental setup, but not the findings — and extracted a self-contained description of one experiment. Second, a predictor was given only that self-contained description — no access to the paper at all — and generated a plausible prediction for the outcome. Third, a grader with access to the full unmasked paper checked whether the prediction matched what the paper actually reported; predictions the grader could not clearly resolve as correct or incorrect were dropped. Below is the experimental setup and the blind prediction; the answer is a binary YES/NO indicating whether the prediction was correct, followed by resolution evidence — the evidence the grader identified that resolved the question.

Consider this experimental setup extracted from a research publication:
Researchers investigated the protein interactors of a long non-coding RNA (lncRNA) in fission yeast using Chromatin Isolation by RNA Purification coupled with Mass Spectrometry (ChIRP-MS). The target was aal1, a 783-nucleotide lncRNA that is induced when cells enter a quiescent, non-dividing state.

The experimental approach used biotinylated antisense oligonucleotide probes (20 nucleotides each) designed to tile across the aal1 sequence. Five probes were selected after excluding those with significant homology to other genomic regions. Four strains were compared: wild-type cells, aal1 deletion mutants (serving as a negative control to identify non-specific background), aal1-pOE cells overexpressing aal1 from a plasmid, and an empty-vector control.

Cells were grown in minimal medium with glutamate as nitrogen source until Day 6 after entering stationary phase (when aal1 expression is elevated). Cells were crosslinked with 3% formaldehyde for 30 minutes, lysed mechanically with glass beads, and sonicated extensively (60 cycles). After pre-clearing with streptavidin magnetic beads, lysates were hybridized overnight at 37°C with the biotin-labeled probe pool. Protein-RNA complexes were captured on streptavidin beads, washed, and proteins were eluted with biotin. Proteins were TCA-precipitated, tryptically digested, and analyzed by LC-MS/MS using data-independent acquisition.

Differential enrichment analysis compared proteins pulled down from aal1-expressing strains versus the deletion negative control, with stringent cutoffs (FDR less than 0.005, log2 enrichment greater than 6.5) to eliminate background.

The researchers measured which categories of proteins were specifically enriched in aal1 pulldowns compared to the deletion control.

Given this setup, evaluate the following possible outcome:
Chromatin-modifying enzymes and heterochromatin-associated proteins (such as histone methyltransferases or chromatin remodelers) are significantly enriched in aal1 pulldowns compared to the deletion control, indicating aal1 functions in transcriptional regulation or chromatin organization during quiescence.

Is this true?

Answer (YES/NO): NO